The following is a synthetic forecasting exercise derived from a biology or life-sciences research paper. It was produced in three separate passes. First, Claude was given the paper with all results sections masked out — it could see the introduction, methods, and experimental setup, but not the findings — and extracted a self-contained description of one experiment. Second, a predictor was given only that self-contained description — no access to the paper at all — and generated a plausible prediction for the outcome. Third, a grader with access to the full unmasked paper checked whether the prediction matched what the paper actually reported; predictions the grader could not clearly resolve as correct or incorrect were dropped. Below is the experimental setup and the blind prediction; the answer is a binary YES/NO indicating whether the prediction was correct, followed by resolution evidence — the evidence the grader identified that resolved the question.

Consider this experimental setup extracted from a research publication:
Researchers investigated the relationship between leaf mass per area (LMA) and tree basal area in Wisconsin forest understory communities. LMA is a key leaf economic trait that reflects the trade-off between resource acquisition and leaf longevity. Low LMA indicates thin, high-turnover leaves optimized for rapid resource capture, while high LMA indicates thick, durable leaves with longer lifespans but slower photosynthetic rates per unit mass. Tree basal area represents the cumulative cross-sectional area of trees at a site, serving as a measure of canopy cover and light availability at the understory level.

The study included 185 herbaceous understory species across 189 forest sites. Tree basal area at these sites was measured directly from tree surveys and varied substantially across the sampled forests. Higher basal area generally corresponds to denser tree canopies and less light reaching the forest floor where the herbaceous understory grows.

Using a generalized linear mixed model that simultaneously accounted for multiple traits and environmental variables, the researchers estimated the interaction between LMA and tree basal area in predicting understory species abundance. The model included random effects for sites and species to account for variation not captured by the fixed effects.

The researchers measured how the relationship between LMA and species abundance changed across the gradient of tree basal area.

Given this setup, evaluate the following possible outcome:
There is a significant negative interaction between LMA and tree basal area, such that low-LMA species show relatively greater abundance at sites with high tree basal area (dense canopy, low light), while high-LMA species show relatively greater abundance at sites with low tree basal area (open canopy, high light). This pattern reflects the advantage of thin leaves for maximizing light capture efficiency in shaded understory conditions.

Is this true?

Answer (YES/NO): NO